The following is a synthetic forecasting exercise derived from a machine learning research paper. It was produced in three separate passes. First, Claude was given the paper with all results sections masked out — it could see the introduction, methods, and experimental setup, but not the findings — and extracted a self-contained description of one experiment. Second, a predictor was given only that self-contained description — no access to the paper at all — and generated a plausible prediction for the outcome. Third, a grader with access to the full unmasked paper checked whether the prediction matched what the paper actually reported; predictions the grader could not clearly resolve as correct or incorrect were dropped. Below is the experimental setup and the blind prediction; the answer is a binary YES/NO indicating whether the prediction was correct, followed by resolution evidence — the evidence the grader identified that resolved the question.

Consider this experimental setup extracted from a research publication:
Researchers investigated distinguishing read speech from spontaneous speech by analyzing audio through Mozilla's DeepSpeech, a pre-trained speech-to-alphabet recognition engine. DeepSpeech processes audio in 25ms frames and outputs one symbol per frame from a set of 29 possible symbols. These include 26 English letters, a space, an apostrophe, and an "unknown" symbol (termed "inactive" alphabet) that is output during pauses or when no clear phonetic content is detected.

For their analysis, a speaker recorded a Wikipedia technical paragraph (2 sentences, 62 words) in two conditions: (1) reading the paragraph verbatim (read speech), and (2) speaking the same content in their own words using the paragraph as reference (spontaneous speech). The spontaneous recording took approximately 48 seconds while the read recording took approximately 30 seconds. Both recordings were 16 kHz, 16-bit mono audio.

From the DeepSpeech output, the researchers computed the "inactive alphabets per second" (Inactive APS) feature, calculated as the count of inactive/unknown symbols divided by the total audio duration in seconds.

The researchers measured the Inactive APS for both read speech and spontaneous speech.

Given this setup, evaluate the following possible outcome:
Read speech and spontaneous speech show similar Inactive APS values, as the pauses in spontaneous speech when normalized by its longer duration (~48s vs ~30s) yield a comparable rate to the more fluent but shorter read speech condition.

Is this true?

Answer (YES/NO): NO